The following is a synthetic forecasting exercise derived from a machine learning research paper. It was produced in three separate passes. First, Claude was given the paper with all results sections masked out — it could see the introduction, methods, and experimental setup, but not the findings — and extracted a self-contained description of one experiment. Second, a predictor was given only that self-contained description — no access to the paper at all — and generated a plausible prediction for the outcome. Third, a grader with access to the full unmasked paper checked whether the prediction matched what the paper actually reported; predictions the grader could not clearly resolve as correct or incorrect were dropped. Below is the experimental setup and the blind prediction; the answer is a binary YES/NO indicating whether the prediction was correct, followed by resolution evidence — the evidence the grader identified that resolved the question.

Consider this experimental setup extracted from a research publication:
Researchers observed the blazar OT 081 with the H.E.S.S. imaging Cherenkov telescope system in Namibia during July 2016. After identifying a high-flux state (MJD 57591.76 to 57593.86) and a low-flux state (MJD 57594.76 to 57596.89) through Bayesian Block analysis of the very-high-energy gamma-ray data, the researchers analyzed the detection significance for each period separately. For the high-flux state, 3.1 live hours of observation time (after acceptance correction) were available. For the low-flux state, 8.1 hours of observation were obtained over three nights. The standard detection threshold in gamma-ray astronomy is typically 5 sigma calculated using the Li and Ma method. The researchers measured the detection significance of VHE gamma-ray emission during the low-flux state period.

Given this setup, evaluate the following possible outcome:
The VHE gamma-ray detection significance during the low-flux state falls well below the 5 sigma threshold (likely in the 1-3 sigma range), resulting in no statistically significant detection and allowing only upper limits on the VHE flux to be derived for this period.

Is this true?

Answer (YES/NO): YES